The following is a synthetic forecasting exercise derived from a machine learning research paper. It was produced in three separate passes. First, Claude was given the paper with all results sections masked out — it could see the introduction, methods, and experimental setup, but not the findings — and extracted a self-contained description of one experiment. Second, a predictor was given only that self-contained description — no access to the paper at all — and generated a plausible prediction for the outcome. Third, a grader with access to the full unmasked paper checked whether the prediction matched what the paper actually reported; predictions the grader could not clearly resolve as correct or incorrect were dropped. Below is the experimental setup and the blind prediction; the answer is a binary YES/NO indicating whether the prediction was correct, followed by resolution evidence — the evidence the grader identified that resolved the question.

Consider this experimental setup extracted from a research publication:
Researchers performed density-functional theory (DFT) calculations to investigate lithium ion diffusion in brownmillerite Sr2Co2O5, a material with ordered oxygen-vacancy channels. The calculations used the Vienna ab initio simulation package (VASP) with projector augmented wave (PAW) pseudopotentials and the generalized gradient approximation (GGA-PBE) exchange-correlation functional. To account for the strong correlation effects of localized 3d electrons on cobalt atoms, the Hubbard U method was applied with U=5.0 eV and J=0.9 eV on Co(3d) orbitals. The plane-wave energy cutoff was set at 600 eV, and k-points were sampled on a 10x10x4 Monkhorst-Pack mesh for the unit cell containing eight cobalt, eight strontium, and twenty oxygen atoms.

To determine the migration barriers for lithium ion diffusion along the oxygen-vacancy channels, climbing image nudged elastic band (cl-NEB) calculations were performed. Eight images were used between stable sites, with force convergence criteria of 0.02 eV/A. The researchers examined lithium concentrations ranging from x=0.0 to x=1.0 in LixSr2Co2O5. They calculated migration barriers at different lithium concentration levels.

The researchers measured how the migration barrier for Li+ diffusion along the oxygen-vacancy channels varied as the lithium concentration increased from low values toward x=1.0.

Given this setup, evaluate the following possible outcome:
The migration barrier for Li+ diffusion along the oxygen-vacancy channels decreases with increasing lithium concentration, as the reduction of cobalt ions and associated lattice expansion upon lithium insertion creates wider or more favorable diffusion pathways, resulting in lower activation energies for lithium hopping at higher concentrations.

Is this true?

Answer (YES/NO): YES